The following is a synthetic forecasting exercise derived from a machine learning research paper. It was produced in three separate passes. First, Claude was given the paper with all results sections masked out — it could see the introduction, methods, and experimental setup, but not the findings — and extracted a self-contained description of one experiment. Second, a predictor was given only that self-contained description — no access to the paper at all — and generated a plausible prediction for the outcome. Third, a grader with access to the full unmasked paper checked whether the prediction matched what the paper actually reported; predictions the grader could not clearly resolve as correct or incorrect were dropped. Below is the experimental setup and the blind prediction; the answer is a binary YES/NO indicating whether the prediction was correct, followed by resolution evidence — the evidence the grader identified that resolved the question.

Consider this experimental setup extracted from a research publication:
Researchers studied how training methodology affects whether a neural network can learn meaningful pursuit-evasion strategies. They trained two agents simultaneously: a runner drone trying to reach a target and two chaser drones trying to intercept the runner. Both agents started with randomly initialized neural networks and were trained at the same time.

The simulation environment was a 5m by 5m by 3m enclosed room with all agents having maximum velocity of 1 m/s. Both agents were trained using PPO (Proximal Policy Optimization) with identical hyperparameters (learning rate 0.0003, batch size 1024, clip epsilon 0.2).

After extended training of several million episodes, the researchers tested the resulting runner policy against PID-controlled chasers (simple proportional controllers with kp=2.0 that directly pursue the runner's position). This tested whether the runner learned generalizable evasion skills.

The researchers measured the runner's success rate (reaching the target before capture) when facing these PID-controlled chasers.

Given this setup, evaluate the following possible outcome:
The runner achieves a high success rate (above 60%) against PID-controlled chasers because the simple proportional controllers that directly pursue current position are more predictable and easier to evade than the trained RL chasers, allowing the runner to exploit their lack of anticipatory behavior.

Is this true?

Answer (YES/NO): NO